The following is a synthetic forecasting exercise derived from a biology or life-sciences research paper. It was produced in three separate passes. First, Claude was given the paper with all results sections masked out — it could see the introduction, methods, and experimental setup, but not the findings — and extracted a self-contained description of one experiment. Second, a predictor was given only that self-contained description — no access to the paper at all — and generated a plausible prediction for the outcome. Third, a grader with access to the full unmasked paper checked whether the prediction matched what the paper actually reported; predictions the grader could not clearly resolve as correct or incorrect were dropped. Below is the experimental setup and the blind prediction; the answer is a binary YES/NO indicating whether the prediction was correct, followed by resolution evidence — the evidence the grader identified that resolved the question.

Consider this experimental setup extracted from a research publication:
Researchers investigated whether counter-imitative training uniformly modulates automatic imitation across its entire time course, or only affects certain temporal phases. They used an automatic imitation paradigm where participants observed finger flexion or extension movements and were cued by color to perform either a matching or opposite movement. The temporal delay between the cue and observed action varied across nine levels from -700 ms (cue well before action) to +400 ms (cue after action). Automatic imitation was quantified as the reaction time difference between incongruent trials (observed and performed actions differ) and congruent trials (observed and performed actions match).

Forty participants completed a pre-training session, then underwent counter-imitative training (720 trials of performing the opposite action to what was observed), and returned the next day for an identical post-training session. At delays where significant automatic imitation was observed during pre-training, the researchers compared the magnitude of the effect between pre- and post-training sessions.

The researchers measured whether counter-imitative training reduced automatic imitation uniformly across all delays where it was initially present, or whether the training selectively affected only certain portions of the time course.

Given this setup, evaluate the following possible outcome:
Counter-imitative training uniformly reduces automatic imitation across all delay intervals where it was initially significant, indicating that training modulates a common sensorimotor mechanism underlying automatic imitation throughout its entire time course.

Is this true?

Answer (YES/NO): NO